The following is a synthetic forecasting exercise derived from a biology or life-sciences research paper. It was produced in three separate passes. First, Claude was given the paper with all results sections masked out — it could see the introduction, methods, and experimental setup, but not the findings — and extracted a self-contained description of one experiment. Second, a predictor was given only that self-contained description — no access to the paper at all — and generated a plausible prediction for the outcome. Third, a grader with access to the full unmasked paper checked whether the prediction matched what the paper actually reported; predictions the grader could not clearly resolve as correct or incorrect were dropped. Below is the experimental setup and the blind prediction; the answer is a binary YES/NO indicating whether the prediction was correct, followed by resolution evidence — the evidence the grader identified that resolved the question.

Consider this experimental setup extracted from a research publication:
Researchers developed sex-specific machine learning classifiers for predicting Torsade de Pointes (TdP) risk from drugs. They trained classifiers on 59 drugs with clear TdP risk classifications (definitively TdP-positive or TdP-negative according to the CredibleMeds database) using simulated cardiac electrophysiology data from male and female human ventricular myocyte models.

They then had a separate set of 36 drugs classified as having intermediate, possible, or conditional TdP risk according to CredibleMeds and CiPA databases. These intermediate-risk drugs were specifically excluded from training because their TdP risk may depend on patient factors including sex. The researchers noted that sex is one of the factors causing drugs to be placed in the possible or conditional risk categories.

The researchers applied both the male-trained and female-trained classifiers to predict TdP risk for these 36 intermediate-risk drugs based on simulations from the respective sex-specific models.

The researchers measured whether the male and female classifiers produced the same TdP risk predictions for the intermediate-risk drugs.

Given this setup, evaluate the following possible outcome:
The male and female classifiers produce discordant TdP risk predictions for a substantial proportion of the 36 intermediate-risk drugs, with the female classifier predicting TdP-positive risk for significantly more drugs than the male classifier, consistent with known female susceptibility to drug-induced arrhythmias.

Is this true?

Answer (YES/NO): YES